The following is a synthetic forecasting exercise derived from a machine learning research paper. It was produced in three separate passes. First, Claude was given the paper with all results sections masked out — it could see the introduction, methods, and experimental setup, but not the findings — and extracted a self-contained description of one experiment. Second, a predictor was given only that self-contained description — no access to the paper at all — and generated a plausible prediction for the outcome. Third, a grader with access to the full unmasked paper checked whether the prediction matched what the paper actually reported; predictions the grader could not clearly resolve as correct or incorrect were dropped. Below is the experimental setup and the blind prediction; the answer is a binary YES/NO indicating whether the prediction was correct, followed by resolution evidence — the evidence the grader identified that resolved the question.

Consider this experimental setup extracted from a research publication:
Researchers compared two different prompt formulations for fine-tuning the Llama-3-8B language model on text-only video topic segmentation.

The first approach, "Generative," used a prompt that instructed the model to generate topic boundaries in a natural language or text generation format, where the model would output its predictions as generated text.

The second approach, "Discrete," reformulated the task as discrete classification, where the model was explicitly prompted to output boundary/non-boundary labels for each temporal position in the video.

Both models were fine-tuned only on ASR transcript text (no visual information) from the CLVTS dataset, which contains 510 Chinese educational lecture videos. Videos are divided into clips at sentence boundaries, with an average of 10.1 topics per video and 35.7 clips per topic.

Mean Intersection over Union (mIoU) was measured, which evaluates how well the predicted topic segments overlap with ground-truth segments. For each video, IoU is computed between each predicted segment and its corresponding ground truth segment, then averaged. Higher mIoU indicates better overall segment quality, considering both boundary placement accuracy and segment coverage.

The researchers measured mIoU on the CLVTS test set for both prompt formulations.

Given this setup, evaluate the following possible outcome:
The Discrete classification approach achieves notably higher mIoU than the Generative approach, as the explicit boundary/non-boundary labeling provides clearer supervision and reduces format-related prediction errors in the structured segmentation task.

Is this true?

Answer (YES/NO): YES